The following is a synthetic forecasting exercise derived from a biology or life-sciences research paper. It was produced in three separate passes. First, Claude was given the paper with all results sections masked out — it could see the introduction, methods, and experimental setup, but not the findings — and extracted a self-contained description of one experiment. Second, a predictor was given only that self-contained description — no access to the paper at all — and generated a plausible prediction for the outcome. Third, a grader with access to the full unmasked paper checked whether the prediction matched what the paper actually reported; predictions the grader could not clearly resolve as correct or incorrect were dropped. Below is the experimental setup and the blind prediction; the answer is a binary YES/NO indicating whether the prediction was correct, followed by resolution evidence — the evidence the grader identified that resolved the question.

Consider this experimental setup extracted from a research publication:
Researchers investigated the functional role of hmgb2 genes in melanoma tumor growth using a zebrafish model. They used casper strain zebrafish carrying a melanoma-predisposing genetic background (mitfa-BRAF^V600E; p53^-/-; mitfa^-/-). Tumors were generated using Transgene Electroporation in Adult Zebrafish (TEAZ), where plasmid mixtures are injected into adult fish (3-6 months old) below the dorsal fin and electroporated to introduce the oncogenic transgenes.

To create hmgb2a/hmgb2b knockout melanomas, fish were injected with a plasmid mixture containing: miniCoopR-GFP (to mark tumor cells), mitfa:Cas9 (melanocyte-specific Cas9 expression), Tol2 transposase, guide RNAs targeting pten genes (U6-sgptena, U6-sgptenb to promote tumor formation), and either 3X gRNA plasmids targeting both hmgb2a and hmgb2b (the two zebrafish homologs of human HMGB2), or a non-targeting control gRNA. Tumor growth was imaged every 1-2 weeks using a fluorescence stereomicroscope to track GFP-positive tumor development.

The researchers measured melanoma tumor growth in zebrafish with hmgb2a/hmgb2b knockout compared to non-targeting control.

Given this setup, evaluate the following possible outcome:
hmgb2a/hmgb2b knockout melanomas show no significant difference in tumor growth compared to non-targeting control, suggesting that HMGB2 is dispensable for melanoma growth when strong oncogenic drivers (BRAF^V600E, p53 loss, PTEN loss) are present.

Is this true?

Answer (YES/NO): NO